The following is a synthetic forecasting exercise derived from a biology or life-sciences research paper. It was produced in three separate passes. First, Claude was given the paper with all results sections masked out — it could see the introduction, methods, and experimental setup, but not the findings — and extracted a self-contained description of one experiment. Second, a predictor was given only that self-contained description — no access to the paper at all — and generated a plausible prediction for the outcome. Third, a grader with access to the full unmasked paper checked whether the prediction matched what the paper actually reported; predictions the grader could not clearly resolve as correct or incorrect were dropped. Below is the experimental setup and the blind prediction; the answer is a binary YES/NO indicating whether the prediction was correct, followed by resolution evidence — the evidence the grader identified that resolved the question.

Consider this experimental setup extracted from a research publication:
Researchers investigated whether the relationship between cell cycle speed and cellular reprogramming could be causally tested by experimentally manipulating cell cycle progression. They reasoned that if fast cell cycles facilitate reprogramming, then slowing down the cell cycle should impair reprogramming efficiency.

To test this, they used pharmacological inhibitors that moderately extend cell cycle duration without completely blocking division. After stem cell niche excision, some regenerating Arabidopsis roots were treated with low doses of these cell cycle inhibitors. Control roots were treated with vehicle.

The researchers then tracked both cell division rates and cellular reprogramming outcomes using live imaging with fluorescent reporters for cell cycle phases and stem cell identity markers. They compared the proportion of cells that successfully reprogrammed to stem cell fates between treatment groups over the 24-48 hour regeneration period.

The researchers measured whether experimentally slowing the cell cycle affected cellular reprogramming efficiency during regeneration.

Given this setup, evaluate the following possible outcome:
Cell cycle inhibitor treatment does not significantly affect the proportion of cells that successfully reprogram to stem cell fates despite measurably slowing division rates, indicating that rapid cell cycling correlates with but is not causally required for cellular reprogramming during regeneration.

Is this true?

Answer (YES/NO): NO